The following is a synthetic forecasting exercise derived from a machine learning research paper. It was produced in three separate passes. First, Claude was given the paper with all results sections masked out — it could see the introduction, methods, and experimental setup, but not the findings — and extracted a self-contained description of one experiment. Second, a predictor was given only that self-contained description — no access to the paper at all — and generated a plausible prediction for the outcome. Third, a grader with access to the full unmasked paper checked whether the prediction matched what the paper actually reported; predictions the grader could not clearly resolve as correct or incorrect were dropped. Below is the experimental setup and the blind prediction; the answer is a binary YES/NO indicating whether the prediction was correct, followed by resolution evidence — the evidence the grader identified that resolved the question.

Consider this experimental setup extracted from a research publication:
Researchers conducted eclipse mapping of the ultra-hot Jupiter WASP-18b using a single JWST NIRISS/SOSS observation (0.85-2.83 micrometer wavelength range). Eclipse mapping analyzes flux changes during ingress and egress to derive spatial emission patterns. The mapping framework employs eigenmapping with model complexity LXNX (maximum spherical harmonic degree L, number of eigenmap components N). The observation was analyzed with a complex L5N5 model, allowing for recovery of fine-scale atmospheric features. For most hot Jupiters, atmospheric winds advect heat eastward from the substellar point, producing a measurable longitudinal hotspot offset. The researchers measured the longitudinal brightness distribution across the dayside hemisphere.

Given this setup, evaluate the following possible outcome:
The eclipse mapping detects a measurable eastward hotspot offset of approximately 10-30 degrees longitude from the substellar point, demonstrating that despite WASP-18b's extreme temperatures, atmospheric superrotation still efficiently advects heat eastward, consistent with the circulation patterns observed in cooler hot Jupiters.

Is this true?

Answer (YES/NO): NO